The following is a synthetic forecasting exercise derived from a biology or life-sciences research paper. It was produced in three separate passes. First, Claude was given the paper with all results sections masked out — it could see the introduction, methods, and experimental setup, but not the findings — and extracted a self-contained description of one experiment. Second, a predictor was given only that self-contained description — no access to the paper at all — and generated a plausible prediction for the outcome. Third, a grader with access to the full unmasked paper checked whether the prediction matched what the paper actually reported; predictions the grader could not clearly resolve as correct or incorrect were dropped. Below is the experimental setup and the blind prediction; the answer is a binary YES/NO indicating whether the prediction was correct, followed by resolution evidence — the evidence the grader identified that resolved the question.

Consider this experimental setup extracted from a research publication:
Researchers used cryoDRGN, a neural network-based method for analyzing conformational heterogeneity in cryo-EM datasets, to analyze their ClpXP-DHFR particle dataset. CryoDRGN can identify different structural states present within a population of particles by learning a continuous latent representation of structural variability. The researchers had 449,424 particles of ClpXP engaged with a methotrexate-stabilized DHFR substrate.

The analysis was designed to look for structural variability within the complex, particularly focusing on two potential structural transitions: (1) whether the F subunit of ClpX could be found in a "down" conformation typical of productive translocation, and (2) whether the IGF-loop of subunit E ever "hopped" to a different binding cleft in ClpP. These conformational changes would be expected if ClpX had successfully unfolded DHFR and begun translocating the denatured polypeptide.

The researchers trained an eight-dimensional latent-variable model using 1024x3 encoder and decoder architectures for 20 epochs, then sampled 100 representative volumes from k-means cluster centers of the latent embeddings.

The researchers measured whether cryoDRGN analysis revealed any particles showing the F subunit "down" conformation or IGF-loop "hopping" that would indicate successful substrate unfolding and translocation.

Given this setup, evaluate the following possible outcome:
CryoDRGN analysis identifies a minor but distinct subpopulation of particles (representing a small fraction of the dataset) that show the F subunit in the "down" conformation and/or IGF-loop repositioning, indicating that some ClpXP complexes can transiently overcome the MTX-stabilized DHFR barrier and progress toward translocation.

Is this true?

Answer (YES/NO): NO